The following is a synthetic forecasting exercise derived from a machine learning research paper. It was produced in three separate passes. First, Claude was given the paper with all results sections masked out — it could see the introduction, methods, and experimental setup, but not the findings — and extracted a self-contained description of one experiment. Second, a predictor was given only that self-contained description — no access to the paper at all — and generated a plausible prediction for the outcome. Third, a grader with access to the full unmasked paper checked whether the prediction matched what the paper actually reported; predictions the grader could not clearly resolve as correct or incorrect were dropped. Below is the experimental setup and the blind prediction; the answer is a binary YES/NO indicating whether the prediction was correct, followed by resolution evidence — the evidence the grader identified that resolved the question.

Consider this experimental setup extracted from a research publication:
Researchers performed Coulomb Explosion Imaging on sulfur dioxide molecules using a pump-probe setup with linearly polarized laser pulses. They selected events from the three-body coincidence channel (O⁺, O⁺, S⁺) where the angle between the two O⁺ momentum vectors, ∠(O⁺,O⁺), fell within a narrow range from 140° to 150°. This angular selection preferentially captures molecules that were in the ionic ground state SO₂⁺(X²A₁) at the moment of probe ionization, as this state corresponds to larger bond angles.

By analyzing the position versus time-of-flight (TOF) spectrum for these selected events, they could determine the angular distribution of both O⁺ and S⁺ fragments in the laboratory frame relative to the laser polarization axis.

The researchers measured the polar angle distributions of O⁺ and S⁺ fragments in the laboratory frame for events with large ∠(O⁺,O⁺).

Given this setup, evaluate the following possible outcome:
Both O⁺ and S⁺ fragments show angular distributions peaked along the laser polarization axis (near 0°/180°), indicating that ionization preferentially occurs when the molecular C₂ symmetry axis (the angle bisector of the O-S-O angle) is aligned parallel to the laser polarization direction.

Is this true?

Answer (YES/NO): NO